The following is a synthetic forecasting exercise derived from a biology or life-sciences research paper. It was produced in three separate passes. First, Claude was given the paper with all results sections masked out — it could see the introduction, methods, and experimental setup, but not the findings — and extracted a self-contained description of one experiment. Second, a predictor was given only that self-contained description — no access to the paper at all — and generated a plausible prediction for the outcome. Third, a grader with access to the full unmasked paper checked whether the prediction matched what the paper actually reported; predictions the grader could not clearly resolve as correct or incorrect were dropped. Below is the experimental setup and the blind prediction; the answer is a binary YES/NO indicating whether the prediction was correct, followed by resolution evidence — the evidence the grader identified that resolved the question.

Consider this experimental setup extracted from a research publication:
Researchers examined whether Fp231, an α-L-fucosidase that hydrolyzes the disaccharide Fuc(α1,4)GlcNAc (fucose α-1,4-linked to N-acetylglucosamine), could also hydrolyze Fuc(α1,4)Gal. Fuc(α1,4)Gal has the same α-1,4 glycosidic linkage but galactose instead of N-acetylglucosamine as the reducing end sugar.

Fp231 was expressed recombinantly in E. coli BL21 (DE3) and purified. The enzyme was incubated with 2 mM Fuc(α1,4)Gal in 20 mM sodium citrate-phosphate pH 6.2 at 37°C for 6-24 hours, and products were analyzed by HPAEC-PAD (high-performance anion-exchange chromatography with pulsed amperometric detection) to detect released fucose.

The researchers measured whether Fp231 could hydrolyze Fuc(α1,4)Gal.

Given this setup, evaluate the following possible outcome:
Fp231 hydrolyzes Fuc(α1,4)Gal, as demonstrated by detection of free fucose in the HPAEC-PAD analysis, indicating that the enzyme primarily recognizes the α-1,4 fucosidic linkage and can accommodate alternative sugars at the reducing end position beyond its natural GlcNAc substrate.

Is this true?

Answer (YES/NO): NO